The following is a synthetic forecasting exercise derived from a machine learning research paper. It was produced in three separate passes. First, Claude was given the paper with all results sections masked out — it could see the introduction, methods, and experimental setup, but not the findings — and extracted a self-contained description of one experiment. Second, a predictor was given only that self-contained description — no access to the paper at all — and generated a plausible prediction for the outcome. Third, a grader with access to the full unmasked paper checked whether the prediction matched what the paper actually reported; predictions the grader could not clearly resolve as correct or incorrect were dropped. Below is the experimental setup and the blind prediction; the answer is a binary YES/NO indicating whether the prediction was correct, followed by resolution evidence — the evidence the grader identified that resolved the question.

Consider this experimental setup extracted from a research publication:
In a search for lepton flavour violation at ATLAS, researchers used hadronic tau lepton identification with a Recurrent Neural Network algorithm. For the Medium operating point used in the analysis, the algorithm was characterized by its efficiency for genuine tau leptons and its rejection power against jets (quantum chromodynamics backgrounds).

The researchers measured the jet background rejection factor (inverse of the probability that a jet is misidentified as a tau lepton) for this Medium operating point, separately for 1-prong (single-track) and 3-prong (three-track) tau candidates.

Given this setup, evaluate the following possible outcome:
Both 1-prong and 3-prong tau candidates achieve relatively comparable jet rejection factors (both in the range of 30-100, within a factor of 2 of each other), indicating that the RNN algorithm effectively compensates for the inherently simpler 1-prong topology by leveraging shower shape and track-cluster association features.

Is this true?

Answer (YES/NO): NO